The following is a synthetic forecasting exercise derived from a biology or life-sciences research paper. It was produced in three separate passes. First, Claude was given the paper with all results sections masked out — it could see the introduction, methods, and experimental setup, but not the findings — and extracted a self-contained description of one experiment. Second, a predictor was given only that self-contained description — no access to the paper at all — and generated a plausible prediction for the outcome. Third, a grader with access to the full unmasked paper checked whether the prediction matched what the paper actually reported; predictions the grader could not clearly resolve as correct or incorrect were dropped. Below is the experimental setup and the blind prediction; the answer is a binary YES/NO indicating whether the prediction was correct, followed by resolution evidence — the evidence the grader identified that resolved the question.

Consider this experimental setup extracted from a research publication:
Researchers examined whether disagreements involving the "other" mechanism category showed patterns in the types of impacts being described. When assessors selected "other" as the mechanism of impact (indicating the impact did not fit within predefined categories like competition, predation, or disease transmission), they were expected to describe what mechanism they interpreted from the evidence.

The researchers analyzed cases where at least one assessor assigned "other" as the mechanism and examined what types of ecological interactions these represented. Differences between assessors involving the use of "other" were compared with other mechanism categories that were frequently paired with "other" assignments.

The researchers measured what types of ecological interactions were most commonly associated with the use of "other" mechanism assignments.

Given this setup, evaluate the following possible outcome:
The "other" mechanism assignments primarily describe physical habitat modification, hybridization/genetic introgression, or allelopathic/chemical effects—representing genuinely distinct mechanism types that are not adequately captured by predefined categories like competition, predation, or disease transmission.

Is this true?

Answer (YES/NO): NO